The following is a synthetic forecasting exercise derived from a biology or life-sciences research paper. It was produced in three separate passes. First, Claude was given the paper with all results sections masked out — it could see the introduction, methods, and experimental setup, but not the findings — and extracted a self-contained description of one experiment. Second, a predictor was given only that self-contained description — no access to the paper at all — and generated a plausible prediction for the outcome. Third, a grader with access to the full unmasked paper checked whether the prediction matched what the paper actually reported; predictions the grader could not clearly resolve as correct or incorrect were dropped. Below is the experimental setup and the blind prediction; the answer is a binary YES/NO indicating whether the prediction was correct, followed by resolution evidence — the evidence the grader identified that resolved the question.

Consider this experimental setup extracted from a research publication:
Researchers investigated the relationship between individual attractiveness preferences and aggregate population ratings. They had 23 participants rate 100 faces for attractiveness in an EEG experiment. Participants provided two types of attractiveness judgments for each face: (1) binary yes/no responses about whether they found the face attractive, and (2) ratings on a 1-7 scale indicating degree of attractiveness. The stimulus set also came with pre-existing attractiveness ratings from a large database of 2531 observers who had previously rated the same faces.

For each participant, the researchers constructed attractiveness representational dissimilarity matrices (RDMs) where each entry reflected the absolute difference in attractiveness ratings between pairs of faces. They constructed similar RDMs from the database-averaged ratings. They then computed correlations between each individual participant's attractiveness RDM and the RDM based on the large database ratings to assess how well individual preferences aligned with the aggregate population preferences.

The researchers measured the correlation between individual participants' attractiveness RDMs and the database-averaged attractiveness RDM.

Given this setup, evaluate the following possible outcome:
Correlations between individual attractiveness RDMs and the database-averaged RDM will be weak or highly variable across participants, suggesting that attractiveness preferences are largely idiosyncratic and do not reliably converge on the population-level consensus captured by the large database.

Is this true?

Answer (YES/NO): NO